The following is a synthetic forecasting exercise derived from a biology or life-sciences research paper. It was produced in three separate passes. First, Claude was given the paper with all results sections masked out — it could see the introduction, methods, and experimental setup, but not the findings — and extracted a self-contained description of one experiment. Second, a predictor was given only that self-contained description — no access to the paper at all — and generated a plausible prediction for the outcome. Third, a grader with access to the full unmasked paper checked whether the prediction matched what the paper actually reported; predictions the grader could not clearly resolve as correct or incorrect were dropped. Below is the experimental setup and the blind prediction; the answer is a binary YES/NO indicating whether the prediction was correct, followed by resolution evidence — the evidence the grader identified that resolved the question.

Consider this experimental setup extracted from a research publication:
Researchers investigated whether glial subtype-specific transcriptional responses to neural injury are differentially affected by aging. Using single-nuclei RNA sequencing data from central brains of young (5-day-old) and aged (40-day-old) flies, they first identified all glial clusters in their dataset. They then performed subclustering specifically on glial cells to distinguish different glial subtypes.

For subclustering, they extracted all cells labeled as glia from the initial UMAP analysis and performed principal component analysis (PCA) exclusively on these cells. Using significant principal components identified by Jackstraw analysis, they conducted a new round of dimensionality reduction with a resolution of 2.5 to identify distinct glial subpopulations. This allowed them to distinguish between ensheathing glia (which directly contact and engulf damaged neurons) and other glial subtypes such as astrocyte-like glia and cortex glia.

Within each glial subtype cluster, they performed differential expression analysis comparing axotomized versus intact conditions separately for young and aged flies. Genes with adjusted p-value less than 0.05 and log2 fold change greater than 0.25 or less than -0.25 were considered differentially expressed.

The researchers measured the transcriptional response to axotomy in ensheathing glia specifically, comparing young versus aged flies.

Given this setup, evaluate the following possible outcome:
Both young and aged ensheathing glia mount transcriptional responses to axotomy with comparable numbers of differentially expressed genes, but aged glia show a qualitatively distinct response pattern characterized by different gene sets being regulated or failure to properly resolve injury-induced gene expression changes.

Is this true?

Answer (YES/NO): YES